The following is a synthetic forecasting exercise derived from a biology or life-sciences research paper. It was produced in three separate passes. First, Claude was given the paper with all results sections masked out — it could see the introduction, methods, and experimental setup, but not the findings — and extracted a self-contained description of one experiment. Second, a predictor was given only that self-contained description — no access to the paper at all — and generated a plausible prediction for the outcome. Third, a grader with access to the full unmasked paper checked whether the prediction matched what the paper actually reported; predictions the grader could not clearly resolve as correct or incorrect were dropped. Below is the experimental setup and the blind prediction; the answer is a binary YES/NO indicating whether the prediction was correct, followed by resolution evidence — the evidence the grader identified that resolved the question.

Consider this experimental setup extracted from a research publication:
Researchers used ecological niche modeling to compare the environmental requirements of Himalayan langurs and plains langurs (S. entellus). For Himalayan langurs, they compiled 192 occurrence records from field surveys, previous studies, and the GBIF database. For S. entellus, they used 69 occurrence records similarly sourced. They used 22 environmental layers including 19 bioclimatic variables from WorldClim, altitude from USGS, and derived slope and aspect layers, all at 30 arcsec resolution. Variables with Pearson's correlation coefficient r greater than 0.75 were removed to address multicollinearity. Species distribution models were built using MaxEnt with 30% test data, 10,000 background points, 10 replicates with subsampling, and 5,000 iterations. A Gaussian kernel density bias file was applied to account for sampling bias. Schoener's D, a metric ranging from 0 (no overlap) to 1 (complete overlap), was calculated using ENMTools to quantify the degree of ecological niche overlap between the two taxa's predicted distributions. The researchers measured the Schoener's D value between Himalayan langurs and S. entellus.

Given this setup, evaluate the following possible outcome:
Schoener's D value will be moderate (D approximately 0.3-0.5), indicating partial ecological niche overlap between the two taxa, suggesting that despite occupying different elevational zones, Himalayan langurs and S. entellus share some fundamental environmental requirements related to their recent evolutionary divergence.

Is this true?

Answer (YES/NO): NO